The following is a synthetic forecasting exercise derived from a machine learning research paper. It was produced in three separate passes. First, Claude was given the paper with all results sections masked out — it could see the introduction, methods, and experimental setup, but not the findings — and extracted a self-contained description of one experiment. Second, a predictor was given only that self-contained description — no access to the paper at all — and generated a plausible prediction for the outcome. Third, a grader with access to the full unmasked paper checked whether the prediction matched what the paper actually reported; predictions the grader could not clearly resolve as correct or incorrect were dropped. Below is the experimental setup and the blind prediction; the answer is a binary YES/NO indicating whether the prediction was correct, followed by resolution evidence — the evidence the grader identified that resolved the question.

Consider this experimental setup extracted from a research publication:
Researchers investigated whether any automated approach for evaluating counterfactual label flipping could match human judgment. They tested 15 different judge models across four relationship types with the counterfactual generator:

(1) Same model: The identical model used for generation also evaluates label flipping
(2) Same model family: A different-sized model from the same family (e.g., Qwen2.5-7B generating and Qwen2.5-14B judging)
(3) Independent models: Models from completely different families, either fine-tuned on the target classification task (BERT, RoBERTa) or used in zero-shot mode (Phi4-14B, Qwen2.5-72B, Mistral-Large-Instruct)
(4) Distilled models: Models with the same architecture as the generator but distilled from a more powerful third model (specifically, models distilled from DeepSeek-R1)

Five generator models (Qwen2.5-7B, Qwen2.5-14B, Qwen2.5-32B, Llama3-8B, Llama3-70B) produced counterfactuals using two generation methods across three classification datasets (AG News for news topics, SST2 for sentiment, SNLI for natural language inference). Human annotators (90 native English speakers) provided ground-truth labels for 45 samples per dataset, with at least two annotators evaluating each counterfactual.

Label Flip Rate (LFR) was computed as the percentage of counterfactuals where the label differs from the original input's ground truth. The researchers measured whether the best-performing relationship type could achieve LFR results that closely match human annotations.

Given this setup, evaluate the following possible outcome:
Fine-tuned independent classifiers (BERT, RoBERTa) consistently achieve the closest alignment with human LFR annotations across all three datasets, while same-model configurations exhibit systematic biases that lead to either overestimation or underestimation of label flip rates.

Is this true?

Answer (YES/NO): NO